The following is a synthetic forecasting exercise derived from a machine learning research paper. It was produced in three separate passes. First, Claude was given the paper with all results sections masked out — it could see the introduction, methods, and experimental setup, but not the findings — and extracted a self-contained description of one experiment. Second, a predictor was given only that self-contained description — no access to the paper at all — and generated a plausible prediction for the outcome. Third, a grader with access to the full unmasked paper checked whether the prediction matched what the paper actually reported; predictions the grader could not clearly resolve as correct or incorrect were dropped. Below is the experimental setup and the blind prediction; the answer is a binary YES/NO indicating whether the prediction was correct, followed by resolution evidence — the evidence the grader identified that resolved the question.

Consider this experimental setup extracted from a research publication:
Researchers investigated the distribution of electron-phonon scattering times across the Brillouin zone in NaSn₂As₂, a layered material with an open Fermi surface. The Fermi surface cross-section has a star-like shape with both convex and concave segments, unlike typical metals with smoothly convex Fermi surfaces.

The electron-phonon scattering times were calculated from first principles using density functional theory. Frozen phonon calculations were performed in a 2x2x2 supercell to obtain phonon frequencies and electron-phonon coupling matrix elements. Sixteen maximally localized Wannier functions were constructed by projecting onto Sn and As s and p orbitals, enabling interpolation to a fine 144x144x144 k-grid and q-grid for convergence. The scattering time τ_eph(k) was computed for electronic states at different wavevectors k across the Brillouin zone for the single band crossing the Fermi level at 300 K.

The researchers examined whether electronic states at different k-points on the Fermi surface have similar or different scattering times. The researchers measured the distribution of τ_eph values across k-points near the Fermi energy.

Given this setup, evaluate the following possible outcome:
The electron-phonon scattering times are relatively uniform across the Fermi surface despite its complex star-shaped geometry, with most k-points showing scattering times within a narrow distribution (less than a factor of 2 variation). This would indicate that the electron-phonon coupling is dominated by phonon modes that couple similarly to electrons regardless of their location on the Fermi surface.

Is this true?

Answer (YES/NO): NO